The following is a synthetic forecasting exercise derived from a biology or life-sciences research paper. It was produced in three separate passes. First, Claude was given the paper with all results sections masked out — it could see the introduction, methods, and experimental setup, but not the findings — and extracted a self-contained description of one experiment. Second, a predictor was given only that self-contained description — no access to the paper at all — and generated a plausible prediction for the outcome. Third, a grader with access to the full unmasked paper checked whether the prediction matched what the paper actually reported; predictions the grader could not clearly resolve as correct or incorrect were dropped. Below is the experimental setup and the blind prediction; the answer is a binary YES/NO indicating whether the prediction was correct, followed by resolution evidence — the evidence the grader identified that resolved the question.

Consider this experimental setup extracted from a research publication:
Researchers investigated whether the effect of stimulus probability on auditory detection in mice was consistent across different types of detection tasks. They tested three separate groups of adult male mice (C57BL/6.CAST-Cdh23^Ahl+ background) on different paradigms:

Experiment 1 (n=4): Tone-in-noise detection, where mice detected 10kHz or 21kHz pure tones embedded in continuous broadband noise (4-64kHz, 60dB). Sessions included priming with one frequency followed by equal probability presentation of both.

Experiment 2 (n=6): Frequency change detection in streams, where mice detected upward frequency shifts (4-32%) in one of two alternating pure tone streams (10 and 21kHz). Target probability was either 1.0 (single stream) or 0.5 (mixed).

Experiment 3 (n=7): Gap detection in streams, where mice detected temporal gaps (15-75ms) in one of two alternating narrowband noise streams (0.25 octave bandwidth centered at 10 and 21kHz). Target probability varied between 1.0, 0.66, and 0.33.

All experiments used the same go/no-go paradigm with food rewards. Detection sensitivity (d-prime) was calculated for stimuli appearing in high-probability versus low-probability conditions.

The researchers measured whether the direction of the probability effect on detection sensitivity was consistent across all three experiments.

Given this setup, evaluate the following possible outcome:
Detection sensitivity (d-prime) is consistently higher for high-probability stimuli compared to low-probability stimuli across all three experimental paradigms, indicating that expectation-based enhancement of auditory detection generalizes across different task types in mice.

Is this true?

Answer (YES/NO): NO